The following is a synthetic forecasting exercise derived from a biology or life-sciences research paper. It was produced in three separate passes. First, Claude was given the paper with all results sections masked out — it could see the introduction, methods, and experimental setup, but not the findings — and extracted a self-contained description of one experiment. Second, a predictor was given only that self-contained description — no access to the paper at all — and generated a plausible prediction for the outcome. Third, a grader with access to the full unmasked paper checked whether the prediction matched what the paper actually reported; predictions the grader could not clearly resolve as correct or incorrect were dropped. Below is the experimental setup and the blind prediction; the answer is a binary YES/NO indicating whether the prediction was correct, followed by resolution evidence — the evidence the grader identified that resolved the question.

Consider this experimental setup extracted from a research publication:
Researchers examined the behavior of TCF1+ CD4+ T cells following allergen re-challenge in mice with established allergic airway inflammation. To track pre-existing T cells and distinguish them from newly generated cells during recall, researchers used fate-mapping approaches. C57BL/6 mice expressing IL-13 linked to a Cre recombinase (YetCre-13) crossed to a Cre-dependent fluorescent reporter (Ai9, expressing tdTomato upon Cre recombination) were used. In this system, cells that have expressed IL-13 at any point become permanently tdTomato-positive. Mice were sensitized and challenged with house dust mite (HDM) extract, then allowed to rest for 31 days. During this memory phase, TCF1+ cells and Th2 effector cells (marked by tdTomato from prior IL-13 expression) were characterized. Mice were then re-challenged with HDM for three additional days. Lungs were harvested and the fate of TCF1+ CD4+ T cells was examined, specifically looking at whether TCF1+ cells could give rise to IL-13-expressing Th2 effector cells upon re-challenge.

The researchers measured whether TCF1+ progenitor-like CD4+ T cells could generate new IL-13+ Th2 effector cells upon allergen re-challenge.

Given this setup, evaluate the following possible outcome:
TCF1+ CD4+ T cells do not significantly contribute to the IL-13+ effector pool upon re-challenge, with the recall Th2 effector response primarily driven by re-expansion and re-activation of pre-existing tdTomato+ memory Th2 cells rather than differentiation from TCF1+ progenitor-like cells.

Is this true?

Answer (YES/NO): NO